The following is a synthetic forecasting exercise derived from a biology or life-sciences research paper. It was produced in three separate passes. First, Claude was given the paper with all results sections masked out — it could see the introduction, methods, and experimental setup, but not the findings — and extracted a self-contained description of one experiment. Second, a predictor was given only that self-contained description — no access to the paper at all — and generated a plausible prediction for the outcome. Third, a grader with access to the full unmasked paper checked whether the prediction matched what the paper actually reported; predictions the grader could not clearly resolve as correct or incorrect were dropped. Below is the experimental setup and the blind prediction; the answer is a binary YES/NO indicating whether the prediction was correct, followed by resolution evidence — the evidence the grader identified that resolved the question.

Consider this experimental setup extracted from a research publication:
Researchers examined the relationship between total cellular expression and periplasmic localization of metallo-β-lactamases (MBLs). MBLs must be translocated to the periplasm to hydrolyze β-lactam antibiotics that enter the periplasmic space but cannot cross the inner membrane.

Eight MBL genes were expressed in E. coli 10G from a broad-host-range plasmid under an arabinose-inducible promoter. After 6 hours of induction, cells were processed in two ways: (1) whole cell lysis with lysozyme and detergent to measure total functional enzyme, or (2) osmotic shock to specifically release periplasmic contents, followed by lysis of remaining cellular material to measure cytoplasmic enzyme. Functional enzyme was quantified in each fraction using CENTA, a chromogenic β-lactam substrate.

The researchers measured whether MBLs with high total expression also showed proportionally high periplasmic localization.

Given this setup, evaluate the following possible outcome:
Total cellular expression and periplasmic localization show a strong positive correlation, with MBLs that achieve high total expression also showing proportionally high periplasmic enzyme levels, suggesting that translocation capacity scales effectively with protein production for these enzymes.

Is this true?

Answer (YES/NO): NO